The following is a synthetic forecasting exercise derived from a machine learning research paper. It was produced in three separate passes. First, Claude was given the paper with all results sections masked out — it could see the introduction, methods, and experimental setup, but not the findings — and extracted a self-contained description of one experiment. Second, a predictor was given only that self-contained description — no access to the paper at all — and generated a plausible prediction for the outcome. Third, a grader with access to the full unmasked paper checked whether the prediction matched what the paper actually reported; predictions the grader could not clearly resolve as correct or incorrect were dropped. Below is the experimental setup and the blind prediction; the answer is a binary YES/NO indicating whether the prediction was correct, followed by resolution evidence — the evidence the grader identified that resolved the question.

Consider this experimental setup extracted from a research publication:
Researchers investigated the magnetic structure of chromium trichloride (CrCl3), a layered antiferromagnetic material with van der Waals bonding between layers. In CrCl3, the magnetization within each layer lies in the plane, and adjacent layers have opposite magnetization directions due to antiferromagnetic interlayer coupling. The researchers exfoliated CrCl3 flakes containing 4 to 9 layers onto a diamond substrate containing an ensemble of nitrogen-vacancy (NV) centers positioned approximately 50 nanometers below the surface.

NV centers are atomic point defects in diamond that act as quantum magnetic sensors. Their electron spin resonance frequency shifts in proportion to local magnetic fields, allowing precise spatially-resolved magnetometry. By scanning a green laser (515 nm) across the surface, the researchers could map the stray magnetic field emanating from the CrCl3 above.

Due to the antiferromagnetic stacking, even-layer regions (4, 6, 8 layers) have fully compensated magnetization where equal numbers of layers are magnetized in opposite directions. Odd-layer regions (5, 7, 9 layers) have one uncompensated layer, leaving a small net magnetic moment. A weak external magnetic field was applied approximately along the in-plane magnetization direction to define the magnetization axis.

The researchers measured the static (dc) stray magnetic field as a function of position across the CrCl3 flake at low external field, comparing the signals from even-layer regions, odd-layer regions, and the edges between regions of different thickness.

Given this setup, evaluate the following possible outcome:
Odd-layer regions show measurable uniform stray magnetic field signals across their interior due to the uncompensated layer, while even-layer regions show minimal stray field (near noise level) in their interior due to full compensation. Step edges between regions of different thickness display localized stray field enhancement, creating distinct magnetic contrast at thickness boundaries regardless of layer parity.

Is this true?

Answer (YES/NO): NO